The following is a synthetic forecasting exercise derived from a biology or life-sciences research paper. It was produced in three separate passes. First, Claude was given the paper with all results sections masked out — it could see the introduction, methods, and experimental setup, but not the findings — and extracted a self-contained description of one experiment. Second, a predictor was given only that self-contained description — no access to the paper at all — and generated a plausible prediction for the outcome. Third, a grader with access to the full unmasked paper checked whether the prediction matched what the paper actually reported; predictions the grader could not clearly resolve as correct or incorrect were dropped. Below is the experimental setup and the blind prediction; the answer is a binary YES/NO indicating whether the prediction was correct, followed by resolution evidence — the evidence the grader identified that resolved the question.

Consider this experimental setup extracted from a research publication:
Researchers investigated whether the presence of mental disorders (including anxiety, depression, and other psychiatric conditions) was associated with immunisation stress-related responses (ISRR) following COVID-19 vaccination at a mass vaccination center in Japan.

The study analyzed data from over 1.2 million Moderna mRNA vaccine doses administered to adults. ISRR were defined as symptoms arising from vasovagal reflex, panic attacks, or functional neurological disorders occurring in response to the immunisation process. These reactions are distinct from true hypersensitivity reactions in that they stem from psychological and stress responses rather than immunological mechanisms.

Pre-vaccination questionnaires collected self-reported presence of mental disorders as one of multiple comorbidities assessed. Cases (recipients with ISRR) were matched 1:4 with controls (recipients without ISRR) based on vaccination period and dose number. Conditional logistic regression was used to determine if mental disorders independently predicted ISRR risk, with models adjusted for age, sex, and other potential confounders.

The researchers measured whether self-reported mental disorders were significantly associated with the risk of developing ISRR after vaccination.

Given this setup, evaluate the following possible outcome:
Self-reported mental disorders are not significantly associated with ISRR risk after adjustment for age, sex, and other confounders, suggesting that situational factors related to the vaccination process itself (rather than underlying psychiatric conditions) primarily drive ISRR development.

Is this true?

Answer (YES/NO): NO